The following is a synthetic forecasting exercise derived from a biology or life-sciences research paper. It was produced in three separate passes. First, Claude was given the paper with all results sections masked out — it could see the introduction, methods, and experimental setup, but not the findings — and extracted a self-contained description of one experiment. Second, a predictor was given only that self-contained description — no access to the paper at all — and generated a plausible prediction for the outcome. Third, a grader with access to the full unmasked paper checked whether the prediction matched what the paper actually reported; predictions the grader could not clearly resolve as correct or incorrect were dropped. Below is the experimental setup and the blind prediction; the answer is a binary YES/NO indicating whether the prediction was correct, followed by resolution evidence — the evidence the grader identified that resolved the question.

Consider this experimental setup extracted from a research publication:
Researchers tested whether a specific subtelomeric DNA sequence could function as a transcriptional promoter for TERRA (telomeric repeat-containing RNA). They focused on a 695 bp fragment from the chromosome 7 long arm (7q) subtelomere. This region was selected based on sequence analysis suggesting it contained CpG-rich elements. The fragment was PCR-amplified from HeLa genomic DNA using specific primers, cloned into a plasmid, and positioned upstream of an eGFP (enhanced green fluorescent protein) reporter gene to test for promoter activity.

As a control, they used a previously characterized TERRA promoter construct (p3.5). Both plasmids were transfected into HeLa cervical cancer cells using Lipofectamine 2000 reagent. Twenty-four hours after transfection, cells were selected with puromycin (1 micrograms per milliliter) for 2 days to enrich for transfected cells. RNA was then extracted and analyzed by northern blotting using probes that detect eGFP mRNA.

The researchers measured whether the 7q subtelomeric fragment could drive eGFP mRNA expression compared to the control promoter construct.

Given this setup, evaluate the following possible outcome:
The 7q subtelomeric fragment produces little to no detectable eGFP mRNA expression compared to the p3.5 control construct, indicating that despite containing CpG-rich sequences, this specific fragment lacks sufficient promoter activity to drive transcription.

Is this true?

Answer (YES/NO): NO